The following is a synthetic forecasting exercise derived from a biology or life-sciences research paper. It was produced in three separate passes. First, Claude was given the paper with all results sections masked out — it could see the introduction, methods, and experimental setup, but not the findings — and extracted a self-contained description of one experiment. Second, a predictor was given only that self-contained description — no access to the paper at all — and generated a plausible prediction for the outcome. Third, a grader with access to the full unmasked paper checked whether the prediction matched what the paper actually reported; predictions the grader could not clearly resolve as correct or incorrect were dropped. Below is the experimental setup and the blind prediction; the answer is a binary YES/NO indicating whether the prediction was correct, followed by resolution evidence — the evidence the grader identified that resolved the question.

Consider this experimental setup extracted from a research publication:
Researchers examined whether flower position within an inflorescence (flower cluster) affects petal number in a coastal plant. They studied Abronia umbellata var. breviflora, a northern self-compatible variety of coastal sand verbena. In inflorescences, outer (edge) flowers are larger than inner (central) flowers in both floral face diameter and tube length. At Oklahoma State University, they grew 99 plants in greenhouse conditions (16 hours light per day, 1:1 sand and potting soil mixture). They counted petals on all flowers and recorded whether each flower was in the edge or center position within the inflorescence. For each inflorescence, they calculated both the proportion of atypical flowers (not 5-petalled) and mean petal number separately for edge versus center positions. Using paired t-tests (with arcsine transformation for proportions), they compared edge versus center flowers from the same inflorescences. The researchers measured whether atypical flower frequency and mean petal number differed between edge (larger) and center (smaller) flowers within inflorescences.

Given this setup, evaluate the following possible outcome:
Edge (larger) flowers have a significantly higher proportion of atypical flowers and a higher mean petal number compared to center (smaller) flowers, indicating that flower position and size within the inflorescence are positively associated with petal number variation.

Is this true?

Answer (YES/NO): NO